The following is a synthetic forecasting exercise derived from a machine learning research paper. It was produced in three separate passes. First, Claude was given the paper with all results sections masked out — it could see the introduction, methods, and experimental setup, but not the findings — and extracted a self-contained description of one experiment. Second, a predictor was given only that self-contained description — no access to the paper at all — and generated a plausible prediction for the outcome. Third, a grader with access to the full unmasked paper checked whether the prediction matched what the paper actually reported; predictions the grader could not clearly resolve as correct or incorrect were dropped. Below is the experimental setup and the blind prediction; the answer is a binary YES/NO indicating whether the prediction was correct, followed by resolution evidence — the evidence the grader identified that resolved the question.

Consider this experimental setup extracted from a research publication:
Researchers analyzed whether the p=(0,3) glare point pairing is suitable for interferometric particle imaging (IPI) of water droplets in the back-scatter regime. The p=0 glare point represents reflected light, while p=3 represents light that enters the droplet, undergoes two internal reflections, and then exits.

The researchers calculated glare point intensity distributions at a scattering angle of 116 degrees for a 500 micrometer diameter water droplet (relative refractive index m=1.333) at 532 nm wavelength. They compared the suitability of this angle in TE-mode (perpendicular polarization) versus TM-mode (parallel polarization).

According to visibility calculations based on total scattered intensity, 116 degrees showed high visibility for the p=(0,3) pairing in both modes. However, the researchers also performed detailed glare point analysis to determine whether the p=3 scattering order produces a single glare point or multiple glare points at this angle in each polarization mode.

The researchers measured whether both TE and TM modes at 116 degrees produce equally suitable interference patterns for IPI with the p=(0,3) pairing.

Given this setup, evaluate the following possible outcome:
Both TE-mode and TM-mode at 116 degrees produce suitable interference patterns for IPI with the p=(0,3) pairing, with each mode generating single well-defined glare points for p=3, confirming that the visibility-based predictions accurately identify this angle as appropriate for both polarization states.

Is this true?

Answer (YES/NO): NO